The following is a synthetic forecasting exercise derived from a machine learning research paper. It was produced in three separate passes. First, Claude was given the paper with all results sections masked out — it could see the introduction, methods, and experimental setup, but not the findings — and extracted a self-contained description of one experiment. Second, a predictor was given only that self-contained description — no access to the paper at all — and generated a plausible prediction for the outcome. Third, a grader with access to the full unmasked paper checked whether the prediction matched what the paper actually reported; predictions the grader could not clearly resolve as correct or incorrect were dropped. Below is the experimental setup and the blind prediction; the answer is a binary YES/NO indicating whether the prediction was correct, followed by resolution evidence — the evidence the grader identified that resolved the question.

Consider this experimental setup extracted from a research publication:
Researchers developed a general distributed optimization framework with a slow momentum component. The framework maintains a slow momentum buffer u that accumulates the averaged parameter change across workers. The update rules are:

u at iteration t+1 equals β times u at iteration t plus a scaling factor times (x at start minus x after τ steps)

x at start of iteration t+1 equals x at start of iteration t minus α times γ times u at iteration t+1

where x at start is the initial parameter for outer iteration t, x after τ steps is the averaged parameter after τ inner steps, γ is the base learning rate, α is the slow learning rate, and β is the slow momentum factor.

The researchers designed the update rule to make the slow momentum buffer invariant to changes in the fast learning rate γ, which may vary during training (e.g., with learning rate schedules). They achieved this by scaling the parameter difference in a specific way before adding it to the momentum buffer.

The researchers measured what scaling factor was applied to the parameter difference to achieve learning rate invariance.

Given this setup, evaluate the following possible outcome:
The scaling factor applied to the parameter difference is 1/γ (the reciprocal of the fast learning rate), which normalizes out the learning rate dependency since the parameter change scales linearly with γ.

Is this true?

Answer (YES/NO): YES